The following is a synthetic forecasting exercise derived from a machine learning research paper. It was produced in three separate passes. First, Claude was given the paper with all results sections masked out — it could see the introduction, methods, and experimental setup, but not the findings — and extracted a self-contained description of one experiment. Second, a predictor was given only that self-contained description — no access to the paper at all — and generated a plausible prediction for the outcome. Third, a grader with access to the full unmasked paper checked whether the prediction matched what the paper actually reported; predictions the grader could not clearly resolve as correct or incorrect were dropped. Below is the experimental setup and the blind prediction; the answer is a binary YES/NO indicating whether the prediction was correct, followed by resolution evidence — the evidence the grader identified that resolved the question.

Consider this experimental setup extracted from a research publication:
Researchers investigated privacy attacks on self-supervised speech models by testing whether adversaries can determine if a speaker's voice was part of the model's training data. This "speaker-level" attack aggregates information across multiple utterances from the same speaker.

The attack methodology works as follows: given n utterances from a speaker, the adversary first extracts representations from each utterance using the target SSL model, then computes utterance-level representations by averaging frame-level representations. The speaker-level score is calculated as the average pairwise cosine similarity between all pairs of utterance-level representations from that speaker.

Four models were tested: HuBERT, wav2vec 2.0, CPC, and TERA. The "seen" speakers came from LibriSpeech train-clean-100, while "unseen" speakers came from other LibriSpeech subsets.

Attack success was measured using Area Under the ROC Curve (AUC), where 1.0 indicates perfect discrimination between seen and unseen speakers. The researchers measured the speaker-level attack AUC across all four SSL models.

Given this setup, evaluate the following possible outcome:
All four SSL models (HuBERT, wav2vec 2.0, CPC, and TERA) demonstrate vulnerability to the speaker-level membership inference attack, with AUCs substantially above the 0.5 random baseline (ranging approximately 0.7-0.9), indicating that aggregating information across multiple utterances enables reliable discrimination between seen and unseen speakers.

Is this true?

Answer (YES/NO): NO